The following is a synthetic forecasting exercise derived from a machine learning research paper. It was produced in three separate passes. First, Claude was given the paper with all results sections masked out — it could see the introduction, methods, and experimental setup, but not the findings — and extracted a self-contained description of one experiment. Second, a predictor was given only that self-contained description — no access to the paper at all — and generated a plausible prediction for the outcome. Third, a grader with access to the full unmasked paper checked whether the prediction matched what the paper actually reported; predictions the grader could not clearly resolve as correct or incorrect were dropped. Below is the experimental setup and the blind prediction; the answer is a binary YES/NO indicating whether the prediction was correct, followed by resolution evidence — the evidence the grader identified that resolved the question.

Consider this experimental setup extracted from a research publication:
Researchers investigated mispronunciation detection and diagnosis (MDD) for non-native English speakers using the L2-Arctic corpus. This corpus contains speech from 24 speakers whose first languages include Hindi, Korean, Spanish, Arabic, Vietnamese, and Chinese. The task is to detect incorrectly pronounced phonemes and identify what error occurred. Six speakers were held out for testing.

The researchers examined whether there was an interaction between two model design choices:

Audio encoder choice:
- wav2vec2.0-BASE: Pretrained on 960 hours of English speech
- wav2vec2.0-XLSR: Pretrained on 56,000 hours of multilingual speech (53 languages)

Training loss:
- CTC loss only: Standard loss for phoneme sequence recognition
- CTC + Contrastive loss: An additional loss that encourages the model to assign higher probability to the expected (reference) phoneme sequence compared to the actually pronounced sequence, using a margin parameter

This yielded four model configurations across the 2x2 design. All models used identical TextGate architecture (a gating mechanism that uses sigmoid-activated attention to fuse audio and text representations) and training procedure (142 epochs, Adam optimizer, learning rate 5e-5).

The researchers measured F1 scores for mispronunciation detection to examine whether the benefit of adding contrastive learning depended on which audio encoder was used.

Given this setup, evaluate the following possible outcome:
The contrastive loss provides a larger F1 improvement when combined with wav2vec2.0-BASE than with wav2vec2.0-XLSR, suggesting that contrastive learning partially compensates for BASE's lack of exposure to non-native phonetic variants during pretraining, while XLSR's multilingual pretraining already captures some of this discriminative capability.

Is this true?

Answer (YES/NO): NO